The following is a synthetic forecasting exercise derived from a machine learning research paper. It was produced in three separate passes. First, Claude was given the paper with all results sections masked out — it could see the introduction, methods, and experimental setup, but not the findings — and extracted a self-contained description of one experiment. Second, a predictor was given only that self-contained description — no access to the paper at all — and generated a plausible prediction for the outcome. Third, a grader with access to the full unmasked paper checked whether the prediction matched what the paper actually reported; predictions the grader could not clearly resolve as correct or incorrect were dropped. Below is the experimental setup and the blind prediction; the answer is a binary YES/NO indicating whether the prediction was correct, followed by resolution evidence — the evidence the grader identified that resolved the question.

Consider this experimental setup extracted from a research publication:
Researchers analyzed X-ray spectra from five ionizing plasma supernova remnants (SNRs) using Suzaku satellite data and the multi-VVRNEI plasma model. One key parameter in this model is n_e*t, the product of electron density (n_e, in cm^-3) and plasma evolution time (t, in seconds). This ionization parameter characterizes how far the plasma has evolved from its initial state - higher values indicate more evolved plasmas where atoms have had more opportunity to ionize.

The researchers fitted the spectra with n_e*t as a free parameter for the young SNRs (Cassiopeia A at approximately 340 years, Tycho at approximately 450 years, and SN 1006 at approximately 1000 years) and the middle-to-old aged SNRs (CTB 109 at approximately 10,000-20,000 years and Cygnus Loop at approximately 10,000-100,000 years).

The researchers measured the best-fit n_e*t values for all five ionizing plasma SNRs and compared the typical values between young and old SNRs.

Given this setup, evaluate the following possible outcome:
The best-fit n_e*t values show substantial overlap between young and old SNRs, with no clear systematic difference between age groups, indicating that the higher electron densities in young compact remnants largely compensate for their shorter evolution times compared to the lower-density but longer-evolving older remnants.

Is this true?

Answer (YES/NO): NO